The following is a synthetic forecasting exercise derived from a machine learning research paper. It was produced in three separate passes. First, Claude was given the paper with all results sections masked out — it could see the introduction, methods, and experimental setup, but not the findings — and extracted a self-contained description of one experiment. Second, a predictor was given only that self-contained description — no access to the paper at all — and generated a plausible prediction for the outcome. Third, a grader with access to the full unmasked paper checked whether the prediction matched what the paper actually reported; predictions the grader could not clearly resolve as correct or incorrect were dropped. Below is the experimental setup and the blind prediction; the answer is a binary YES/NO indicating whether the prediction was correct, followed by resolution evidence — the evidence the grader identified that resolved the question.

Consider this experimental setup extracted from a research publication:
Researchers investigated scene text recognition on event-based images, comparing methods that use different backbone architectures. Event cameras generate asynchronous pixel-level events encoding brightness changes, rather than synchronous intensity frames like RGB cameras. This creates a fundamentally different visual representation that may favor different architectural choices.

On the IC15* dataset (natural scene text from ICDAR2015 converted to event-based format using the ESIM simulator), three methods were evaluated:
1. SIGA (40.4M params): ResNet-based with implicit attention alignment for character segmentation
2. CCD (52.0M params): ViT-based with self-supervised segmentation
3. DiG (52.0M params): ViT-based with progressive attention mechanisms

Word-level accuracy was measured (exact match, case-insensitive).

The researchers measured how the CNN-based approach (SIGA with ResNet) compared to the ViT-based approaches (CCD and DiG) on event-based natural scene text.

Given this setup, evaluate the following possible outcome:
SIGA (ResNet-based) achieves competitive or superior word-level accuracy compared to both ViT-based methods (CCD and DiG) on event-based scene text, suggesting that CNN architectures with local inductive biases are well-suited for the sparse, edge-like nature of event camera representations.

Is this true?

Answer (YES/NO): YES